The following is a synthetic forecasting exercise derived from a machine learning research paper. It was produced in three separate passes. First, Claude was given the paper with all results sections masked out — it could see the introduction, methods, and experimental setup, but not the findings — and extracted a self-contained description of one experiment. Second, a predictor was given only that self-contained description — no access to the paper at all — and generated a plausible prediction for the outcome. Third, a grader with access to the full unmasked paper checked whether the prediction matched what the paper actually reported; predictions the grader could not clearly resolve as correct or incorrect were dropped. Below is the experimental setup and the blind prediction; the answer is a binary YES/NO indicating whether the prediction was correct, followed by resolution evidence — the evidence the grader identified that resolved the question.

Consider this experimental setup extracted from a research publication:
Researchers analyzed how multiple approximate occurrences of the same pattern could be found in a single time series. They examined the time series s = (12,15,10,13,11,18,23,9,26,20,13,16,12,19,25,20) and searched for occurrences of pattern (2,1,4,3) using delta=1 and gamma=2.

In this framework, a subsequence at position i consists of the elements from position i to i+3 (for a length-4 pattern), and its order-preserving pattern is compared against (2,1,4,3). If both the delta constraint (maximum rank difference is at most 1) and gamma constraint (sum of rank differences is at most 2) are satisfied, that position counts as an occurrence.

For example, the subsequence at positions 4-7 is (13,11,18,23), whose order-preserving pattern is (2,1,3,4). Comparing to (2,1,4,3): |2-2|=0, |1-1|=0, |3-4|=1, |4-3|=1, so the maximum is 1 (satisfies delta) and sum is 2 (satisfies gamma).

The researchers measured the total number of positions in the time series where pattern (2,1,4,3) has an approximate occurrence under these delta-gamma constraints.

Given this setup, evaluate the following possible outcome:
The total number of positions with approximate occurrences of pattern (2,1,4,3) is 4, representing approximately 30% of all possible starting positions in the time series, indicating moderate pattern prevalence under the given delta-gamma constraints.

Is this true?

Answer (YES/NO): YES